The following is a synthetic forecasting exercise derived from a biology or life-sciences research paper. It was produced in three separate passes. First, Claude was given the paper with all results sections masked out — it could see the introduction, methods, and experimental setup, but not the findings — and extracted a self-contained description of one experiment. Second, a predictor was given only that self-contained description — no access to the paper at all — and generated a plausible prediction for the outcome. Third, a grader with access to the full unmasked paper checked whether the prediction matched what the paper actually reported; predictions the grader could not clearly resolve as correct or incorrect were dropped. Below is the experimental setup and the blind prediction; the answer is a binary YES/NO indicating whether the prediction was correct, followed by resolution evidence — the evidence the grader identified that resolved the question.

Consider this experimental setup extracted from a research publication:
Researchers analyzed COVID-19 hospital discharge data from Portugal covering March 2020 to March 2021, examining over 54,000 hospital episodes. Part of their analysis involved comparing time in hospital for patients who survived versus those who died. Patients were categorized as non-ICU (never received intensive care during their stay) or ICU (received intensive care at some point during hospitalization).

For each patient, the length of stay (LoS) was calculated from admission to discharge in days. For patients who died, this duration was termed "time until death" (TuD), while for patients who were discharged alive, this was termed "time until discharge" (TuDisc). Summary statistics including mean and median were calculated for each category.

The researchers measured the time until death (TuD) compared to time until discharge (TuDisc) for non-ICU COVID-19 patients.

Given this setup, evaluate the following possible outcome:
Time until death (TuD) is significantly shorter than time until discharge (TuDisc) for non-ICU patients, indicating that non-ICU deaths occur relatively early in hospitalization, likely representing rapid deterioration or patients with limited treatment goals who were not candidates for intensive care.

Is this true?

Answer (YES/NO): NO